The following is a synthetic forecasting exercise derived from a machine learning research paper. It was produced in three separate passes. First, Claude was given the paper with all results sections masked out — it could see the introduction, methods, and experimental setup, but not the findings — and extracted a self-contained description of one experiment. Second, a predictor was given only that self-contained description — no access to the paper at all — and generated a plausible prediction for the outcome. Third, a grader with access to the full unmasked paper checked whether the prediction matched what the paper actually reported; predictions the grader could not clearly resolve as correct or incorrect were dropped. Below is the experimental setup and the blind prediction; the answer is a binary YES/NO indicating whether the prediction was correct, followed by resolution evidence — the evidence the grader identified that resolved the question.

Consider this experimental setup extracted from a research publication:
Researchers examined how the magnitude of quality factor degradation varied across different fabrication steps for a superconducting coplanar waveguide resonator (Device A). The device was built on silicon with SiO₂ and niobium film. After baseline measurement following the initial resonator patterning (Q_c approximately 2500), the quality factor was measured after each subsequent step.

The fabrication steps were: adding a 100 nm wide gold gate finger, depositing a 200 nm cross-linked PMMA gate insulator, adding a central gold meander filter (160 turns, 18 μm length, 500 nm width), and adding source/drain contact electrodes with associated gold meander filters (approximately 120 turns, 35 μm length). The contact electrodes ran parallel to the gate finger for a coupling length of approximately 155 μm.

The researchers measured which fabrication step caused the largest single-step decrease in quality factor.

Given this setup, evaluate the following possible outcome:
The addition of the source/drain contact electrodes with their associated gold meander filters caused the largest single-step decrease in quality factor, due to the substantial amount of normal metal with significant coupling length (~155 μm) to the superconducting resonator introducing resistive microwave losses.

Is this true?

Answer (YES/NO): YES